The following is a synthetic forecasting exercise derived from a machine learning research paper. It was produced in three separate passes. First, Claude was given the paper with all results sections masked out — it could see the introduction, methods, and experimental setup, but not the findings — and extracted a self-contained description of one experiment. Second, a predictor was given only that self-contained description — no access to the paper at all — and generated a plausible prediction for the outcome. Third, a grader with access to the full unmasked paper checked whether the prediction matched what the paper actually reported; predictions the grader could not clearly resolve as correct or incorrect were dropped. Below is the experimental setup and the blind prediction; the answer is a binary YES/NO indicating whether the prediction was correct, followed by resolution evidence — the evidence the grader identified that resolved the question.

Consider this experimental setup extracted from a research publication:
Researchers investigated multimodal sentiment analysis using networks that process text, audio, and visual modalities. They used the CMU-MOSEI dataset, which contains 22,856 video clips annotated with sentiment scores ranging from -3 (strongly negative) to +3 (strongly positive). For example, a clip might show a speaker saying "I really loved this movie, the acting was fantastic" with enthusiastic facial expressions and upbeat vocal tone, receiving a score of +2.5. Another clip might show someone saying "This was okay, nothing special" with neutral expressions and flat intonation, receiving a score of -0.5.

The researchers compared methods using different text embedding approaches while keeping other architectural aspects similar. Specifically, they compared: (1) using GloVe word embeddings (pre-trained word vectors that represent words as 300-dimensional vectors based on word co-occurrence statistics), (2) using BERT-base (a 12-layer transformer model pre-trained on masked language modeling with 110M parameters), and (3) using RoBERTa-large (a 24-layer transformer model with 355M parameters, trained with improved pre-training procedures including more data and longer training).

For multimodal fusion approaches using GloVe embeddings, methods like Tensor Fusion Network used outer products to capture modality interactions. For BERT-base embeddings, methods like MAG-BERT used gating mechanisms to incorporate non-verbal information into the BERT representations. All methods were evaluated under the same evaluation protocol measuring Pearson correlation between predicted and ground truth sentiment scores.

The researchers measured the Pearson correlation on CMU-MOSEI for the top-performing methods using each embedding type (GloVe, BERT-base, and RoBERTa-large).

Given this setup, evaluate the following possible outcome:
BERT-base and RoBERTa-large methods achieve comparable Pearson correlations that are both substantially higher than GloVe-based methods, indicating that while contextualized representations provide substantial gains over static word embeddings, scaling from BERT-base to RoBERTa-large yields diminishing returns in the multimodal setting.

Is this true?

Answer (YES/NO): NO